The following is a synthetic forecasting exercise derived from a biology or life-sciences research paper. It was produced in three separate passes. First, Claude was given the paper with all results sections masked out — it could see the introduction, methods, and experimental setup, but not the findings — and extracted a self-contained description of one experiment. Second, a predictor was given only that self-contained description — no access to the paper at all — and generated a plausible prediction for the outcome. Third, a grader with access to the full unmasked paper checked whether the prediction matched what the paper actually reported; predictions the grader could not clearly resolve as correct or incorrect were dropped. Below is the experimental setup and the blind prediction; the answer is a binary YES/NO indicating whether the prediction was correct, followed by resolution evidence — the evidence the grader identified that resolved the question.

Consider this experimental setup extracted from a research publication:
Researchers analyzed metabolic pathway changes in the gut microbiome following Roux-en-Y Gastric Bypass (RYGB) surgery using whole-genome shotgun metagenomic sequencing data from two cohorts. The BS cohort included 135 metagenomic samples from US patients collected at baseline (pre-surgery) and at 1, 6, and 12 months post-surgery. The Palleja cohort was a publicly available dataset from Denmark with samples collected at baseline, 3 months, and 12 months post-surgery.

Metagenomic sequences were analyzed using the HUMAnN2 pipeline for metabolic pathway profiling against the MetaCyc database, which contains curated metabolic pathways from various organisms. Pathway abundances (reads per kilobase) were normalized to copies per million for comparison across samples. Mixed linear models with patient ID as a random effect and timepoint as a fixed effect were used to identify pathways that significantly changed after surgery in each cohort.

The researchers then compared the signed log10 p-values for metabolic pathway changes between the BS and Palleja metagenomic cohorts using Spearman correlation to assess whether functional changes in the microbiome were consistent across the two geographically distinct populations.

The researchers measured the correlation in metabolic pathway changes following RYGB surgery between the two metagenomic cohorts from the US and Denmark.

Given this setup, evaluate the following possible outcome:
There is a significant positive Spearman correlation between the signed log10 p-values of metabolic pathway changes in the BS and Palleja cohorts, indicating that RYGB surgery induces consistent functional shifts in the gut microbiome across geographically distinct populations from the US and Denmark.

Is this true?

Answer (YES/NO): YES